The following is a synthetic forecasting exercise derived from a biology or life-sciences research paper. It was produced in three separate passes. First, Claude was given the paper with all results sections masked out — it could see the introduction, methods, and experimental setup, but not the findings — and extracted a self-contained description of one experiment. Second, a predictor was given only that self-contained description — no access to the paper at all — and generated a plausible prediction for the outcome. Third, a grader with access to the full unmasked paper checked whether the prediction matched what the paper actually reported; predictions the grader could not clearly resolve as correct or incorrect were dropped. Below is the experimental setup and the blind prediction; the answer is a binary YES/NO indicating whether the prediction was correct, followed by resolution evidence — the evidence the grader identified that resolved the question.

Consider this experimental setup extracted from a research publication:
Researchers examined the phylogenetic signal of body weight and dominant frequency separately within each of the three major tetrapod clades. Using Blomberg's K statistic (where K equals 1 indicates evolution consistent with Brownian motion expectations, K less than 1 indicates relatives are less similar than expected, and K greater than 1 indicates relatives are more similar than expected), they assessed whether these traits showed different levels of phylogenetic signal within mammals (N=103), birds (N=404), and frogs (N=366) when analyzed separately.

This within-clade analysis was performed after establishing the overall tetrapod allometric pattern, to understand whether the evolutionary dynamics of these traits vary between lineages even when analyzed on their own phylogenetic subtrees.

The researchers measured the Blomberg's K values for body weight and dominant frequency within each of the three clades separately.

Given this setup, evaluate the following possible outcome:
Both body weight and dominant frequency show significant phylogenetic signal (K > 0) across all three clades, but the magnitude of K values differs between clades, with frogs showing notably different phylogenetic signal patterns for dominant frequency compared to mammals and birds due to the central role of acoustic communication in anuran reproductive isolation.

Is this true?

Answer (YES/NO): NO